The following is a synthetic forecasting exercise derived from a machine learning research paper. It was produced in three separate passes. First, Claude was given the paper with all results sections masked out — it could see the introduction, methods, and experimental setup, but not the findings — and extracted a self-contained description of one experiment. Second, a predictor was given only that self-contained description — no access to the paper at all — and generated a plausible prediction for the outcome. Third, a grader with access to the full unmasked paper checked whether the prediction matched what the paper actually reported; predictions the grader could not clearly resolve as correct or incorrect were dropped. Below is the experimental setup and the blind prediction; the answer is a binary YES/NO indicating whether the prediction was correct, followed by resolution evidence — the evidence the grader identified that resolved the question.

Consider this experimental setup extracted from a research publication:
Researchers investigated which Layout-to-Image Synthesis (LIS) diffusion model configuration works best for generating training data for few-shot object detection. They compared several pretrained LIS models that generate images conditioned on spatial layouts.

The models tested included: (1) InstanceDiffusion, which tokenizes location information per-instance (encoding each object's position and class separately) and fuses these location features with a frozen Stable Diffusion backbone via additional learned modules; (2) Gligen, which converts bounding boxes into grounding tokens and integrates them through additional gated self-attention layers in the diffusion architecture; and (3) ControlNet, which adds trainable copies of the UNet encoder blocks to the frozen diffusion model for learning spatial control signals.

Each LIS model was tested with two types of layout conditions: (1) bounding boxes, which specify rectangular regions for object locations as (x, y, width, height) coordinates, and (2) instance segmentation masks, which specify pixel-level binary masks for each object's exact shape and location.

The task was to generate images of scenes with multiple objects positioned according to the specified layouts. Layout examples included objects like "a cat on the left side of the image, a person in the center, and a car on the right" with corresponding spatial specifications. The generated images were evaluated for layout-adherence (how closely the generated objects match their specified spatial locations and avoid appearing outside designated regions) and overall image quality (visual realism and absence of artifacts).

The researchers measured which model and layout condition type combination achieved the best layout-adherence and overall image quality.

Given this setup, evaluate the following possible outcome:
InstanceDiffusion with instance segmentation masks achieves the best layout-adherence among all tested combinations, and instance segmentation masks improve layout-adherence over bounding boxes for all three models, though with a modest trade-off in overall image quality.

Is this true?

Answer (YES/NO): NO